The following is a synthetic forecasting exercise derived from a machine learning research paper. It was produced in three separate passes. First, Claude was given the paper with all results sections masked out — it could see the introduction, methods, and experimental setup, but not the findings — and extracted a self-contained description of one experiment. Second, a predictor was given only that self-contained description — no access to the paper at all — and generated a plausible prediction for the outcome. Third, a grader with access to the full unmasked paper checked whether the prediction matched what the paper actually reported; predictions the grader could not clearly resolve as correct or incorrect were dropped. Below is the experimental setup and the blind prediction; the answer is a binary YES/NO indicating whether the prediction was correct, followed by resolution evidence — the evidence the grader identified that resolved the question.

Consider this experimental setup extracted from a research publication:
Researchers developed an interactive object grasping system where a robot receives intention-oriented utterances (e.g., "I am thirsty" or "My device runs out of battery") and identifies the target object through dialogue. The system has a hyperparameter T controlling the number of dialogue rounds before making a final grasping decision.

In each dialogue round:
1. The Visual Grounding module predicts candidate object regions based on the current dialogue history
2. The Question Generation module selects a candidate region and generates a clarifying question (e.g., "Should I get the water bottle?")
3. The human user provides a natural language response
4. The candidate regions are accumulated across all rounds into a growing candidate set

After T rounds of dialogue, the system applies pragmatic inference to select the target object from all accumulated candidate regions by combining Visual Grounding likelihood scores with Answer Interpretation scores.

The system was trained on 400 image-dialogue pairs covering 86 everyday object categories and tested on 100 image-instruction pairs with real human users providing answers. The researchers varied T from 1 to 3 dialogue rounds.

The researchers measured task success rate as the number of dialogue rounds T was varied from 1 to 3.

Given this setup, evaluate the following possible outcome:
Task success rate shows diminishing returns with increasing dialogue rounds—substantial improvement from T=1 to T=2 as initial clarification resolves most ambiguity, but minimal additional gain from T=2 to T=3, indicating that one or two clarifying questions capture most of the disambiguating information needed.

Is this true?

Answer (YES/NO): YES